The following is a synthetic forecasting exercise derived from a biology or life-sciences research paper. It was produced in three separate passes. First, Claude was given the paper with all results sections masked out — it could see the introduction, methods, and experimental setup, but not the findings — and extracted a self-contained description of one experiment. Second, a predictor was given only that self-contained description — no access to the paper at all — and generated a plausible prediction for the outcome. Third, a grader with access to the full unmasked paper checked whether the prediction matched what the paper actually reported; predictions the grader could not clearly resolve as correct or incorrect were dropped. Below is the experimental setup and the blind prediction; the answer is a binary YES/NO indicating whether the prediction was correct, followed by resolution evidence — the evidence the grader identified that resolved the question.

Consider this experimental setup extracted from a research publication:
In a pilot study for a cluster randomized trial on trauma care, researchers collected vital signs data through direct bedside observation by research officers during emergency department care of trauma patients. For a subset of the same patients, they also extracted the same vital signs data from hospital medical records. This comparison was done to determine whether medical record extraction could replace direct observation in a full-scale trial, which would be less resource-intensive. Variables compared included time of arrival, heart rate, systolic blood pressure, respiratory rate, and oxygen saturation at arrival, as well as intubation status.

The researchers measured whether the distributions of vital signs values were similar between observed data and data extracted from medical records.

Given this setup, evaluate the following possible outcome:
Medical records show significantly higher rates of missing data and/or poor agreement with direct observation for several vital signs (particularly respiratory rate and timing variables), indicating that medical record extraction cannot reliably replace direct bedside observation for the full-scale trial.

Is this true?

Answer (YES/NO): NO